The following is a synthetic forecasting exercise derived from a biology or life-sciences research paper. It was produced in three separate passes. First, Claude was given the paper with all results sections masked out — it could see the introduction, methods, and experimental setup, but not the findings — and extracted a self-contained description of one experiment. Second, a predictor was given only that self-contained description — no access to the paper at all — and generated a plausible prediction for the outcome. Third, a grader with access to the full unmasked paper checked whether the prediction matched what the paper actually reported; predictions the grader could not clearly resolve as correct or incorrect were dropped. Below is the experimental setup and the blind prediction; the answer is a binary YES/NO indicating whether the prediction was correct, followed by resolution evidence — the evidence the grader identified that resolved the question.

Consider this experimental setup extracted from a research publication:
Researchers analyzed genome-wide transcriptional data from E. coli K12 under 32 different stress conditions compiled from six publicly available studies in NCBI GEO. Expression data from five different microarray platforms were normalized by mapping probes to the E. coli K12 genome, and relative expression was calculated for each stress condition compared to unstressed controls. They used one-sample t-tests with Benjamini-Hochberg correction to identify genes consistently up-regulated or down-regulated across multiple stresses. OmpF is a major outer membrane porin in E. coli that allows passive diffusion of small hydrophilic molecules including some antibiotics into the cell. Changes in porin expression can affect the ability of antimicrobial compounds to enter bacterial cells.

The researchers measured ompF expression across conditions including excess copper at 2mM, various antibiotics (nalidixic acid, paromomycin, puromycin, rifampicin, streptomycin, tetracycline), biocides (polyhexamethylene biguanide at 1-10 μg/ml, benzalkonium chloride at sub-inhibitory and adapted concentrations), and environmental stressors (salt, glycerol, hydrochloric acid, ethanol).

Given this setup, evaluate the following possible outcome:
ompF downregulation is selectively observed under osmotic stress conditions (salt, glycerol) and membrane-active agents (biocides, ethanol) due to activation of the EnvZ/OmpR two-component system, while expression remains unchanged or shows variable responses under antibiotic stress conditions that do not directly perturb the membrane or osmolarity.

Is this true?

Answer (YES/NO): NO